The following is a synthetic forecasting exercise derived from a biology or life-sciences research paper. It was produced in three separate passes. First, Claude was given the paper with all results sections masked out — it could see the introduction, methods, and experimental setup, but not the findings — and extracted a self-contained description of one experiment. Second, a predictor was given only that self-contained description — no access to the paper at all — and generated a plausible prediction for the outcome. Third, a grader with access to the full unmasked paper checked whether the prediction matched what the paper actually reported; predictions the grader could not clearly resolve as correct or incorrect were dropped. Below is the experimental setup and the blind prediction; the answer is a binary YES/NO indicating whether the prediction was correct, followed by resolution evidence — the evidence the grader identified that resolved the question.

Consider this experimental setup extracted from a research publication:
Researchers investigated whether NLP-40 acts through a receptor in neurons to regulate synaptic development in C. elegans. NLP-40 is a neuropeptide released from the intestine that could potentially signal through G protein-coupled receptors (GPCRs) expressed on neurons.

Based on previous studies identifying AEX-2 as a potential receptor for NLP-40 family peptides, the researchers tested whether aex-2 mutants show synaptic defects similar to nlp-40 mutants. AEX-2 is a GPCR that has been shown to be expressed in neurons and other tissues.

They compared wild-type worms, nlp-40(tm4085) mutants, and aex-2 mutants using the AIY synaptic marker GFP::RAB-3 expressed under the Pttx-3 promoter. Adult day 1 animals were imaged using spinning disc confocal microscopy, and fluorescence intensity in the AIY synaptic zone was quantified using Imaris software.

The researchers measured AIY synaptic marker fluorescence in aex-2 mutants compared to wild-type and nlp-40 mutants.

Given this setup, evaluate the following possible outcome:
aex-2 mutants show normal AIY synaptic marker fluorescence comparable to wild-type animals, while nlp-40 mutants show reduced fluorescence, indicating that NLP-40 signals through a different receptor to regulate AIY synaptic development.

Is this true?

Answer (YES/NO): NO